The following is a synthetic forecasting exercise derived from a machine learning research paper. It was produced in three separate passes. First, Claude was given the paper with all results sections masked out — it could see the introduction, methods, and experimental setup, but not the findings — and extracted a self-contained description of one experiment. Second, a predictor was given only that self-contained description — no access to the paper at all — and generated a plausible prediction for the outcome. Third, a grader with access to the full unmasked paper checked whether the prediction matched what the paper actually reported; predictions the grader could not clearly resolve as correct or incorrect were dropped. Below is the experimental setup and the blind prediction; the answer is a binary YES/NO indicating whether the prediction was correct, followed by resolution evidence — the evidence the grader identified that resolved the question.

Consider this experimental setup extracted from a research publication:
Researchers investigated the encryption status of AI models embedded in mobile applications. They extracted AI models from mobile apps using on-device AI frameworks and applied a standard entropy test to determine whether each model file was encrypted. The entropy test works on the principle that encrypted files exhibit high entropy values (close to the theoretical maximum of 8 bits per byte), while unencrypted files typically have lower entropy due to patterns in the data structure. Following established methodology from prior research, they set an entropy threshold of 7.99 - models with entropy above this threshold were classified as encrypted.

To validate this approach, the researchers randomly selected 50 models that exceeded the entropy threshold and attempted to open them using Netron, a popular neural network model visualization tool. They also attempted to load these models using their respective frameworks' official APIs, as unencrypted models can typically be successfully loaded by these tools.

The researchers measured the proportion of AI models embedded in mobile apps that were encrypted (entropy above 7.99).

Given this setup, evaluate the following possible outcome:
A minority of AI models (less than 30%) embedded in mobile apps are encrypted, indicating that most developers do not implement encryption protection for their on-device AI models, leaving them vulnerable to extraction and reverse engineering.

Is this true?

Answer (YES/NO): YES